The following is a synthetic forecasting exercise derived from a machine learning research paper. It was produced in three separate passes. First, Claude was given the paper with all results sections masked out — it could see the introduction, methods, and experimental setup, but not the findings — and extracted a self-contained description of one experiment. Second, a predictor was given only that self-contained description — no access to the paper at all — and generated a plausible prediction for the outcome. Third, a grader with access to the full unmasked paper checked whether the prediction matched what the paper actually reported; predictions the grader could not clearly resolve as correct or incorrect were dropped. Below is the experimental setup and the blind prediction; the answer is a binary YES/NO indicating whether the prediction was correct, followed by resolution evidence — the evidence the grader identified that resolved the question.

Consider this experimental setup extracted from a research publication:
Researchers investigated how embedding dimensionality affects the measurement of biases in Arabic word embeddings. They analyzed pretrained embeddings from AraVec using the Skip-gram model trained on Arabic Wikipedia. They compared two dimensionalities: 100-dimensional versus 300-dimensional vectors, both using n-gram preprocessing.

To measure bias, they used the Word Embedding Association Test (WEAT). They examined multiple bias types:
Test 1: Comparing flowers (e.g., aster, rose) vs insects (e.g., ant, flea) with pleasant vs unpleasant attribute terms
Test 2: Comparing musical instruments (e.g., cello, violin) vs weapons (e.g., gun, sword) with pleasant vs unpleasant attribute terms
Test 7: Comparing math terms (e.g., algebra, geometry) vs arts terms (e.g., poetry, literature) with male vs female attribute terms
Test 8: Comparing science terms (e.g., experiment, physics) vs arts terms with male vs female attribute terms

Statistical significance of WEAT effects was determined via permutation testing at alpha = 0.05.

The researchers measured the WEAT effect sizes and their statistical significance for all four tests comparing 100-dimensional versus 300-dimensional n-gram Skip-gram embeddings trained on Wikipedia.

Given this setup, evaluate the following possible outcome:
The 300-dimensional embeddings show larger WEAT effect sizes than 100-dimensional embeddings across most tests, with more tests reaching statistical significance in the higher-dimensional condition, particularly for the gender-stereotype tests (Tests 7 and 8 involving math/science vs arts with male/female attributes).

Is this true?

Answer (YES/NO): NO